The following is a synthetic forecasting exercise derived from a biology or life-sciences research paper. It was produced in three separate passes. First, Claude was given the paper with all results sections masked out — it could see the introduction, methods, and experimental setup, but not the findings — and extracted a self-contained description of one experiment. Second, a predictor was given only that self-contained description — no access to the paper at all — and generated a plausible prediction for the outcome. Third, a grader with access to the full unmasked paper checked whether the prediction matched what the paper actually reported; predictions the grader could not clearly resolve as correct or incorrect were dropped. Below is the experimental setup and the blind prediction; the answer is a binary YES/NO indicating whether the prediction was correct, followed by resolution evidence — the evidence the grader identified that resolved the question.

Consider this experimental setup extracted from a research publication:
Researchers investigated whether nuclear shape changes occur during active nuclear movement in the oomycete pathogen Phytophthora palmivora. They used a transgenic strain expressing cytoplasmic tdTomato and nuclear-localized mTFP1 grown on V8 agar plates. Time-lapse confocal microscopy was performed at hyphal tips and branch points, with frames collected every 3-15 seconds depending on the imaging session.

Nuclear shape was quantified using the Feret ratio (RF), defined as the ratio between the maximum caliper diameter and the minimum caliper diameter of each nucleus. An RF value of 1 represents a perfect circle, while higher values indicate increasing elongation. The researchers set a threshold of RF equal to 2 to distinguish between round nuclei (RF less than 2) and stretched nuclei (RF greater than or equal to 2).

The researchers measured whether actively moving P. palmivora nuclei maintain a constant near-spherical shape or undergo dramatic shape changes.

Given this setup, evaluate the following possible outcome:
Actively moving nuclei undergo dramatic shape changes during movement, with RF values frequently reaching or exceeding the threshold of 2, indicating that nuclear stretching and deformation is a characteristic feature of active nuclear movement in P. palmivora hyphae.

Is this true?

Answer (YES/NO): YES